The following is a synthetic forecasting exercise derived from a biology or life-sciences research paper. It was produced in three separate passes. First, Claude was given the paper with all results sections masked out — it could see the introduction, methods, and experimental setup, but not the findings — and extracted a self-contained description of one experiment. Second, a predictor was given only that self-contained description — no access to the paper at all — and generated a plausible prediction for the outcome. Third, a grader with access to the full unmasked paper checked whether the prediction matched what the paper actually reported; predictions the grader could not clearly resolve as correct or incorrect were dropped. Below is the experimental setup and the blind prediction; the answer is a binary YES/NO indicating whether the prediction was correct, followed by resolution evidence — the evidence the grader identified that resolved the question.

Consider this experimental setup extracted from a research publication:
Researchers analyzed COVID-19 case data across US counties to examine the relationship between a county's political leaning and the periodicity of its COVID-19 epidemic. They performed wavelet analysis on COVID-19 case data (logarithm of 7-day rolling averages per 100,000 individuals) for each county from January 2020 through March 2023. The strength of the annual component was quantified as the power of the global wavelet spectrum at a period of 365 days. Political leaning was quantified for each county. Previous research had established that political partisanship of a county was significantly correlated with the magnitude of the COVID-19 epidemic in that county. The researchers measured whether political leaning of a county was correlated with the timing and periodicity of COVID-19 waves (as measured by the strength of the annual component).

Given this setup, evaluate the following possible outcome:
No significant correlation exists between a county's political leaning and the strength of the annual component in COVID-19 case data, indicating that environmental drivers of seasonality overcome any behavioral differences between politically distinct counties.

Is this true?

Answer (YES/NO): YES